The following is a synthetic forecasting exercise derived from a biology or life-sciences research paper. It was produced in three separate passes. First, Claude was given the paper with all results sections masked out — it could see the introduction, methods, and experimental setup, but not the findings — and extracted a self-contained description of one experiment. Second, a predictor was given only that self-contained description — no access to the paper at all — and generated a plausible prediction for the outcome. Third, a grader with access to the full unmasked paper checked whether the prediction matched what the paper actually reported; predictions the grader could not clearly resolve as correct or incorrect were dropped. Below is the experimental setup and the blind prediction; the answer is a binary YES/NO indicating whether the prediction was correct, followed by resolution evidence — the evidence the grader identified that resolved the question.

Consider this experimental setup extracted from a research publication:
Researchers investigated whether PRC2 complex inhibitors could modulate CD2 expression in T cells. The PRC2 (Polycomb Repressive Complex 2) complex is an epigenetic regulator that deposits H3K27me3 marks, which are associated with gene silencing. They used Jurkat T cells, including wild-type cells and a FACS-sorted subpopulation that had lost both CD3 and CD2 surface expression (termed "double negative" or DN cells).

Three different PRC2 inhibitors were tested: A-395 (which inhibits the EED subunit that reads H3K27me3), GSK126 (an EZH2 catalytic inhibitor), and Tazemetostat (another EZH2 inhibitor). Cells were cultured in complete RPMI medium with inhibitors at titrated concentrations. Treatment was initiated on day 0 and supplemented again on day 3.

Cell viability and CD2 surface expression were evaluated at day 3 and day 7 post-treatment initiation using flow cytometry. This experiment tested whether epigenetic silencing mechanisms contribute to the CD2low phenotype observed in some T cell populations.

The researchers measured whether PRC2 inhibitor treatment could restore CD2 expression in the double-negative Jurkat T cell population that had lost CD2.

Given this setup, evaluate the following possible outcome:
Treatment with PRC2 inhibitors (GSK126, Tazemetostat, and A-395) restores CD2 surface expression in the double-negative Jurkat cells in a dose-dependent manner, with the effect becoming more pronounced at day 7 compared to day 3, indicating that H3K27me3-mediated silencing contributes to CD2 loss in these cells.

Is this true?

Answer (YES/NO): NO